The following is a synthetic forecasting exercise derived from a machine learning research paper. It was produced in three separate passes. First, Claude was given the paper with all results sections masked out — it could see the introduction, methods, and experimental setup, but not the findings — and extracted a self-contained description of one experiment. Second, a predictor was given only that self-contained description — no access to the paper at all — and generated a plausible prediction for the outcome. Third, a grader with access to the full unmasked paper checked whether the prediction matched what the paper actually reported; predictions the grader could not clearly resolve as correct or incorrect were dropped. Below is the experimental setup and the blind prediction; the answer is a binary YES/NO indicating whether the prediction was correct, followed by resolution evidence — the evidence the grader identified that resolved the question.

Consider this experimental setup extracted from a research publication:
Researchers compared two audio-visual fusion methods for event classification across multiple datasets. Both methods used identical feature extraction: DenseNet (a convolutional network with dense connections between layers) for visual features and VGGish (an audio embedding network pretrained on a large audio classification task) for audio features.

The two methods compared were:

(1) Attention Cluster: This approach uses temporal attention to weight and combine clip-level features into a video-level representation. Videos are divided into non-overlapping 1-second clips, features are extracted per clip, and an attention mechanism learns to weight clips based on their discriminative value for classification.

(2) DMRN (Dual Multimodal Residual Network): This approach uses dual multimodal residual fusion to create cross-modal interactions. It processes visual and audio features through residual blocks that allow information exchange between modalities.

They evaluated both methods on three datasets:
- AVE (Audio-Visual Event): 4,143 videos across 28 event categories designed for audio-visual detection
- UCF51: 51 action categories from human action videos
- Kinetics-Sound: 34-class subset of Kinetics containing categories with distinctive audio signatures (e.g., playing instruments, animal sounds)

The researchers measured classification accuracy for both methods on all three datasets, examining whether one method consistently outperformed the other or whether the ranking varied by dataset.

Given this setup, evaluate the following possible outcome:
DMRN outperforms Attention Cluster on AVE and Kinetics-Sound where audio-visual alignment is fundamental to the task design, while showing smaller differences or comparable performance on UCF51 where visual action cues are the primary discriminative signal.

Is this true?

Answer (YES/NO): NO